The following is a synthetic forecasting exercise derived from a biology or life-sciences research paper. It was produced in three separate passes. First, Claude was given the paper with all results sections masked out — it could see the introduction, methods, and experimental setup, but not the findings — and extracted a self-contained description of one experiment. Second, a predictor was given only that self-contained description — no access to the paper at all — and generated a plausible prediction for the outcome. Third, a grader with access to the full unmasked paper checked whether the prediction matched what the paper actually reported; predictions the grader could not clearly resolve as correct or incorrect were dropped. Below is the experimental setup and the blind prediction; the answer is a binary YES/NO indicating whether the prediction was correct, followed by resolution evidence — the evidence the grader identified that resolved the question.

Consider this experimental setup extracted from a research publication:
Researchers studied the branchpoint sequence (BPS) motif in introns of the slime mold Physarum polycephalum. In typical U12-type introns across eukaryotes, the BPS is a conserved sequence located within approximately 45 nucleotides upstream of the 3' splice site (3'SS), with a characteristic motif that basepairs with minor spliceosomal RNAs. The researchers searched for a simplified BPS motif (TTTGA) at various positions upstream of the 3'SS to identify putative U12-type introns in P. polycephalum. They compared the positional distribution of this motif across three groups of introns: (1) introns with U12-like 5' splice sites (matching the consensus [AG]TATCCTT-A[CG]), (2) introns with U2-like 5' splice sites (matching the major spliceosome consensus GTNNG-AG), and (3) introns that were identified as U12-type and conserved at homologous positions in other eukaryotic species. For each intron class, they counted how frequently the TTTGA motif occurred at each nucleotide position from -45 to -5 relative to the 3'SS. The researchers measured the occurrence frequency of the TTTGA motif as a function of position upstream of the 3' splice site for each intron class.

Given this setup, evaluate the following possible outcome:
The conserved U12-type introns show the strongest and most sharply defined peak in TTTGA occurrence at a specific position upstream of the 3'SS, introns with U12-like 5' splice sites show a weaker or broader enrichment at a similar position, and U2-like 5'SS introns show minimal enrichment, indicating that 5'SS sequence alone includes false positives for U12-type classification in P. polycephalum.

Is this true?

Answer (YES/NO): NO